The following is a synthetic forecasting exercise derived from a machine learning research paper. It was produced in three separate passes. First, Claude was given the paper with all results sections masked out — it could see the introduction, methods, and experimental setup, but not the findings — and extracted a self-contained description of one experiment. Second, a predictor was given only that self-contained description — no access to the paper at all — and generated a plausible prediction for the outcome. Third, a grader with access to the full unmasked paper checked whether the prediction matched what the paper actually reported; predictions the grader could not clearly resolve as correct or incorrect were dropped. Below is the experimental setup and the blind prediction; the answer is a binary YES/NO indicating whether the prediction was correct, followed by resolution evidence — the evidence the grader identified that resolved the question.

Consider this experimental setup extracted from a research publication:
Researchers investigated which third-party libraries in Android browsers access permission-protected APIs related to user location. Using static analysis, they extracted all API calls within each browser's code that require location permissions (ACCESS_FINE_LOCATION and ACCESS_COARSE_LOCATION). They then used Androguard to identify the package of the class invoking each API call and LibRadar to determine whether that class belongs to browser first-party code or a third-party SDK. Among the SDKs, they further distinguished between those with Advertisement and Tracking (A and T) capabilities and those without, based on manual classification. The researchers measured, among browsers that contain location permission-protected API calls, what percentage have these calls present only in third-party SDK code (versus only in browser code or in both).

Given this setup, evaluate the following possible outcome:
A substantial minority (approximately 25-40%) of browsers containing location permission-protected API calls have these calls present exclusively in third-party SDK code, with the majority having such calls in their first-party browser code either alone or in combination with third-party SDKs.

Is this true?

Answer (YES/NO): NO